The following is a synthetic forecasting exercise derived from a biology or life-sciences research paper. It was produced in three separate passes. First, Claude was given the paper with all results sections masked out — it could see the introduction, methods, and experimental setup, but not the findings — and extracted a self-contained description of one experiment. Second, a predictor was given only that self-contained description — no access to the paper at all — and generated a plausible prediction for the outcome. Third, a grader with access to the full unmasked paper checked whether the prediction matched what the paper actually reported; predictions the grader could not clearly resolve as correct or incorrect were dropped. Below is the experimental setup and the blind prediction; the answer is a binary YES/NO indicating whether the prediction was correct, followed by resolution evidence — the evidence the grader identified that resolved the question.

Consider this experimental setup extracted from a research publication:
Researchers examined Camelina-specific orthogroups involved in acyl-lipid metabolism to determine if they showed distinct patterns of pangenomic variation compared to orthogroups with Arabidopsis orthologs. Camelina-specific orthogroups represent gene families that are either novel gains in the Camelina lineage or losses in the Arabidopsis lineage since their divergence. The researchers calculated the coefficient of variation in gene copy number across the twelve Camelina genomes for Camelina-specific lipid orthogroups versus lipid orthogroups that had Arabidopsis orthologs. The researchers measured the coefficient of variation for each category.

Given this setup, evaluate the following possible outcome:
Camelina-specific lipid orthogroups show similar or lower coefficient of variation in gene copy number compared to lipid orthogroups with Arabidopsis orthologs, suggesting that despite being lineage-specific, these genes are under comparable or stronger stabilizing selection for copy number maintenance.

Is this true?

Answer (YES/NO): NO